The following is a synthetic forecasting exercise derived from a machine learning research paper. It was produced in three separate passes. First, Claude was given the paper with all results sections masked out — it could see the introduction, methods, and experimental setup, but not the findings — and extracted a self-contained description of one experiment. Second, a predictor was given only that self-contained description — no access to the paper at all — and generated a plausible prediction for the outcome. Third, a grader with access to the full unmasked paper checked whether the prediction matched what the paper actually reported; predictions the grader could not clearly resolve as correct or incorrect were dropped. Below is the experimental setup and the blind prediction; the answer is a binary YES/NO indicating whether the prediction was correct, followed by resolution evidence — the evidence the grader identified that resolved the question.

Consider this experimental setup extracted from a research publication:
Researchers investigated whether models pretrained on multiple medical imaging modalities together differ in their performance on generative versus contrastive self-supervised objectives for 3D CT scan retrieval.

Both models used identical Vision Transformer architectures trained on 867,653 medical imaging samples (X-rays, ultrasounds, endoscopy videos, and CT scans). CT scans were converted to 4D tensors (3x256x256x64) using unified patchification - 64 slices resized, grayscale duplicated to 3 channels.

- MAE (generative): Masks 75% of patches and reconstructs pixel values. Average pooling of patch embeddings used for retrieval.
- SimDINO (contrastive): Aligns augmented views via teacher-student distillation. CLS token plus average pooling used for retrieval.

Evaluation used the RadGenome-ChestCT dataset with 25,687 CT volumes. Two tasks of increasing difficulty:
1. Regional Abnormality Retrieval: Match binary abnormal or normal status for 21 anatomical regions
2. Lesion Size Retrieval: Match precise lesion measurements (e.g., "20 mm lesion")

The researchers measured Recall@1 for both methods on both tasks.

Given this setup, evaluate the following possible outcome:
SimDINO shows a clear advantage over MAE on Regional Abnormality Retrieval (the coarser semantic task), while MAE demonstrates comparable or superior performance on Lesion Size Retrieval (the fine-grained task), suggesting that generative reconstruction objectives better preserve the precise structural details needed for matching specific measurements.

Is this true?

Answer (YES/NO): NO